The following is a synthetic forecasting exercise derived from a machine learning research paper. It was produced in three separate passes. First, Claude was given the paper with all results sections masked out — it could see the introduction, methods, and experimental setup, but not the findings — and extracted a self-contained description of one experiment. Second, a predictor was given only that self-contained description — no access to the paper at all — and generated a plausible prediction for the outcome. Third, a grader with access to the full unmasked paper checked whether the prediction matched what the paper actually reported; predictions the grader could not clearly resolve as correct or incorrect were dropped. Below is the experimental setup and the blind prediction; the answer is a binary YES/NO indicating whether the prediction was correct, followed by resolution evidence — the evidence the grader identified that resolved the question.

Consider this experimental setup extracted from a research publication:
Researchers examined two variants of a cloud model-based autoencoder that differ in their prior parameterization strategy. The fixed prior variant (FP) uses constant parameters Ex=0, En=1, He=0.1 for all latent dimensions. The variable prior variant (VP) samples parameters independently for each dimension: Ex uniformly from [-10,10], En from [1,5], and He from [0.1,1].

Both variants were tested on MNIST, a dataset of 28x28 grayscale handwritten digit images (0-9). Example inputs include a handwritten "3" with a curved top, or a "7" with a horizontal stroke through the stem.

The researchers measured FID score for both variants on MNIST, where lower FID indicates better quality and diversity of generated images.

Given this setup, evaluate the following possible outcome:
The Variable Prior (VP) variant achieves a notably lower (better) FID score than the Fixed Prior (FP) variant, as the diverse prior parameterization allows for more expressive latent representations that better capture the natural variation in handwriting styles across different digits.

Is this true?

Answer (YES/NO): NO